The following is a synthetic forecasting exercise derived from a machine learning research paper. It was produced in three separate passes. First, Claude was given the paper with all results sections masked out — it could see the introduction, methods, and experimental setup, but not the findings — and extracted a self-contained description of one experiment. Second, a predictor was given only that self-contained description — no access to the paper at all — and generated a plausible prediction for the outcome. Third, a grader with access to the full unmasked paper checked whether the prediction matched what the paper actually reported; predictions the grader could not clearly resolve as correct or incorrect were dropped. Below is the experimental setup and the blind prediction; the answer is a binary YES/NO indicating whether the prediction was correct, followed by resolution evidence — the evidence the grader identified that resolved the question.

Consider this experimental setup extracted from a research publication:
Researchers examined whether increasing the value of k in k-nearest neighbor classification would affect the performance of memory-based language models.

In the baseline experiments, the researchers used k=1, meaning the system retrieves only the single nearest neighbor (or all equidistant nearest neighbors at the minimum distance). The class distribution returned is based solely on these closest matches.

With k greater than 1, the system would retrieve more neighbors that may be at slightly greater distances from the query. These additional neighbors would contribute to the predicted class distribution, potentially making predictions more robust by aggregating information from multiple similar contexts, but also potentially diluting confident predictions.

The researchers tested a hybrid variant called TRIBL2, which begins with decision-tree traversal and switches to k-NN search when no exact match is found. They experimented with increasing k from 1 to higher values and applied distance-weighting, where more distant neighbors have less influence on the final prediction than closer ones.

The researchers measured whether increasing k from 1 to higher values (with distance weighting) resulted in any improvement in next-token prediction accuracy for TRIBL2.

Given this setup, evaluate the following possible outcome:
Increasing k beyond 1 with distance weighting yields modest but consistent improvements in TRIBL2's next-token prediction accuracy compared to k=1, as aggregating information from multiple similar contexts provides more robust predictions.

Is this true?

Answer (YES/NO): NO